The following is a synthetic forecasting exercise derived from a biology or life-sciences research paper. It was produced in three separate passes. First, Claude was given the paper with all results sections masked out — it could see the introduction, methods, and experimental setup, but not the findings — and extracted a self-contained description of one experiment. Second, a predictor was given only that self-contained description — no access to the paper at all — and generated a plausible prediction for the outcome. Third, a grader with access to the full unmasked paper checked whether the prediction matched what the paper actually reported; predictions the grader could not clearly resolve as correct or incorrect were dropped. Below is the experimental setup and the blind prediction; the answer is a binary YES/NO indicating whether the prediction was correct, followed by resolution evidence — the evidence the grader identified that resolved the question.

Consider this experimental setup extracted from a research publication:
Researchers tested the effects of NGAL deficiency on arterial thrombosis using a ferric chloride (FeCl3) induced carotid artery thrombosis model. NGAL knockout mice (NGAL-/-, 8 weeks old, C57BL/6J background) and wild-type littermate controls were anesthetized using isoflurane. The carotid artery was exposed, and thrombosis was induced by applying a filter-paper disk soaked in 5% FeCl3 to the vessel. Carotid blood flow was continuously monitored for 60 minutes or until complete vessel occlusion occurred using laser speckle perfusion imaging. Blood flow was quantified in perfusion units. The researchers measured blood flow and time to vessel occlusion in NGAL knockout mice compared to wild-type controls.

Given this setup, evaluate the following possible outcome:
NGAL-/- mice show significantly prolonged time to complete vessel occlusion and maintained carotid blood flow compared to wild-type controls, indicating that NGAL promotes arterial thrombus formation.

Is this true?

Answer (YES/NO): YES